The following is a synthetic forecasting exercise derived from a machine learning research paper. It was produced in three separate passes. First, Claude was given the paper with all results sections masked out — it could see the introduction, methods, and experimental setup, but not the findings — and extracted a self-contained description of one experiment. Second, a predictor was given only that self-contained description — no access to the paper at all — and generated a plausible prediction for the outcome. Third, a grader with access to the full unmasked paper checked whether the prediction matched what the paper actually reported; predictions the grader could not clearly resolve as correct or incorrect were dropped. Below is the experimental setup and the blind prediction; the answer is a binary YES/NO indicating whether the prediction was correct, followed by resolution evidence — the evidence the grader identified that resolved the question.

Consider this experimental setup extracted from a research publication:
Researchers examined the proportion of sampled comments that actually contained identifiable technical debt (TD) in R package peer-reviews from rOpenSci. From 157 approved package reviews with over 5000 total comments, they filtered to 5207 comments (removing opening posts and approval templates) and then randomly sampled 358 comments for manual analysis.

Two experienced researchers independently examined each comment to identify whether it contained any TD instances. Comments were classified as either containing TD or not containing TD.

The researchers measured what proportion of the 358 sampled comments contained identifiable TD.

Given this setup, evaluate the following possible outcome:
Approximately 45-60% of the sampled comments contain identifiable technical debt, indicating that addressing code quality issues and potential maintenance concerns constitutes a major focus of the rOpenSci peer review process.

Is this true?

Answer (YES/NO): NO